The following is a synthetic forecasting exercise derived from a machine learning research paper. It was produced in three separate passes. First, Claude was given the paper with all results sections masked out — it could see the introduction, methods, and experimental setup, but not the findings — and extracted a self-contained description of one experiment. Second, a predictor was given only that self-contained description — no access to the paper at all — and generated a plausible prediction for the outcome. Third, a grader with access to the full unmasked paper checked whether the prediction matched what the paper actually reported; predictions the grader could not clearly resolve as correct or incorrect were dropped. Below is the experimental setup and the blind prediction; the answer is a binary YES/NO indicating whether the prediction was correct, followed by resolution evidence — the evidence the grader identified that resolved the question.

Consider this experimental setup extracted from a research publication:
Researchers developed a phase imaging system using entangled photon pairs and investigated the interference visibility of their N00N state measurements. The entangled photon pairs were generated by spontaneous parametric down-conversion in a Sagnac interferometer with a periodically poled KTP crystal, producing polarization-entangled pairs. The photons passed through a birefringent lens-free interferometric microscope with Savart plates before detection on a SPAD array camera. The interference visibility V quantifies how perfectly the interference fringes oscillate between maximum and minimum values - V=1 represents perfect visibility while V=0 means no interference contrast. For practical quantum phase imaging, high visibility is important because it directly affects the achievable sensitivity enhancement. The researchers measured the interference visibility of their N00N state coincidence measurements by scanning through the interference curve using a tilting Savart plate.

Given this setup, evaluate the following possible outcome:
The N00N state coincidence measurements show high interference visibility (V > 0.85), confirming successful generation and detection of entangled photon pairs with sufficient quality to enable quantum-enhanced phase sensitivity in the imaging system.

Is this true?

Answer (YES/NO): NO